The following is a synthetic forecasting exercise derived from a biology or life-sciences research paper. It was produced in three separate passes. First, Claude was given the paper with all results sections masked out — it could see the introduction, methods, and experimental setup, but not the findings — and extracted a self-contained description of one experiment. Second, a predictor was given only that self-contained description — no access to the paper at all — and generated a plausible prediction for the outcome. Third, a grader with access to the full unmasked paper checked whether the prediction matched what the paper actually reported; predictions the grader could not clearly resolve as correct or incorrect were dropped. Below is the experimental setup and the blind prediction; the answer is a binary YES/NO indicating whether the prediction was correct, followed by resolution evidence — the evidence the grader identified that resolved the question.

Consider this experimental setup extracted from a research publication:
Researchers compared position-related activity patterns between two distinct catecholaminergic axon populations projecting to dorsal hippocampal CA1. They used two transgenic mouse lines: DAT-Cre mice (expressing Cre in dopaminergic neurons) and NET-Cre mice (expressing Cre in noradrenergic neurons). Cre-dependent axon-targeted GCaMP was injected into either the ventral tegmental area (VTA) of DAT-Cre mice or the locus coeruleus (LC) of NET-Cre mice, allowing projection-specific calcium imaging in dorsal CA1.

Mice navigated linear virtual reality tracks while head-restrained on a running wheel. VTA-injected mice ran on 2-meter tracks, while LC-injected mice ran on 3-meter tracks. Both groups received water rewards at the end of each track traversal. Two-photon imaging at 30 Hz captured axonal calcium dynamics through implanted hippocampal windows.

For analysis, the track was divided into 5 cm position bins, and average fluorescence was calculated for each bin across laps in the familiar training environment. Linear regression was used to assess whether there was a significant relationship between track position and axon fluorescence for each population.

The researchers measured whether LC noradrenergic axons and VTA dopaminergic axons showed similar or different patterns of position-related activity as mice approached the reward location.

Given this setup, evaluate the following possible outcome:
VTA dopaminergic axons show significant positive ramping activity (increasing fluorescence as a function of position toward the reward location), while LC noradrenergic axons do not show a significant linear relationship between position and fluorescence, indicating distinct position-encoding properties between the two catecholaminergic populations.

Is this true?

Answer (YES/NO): NO